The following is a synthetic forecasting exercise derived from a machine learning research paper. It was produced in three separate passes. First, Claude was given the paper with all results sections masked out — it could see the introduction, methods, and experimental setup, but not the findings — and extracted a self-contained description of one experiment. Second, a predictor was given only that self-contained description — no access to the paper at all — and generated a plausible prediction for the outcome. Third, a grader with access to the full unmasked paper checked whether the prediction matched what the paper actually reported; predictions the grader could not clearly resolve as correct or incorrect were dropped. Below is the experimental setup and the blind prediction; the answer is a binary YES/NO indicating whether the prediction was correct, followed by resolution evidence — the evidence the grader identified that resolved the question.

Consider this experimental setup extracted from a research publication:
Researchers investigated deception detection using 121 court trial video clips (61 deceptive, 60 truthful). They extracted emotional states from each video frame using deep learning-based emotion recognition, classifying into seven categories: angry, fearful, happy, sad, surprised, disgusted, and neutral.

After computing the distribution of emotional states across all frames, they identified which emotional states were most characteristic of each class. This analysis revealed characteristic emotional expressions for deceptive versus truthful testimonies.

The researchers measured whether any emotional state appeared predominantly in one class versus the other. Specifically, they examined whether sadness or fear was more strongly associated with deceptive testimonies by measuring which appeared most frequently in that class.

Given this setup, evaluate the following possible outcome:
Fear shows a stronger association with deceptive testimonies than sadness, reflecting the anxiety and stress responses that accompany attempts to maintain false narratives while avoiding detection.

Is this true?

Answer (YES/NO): NO